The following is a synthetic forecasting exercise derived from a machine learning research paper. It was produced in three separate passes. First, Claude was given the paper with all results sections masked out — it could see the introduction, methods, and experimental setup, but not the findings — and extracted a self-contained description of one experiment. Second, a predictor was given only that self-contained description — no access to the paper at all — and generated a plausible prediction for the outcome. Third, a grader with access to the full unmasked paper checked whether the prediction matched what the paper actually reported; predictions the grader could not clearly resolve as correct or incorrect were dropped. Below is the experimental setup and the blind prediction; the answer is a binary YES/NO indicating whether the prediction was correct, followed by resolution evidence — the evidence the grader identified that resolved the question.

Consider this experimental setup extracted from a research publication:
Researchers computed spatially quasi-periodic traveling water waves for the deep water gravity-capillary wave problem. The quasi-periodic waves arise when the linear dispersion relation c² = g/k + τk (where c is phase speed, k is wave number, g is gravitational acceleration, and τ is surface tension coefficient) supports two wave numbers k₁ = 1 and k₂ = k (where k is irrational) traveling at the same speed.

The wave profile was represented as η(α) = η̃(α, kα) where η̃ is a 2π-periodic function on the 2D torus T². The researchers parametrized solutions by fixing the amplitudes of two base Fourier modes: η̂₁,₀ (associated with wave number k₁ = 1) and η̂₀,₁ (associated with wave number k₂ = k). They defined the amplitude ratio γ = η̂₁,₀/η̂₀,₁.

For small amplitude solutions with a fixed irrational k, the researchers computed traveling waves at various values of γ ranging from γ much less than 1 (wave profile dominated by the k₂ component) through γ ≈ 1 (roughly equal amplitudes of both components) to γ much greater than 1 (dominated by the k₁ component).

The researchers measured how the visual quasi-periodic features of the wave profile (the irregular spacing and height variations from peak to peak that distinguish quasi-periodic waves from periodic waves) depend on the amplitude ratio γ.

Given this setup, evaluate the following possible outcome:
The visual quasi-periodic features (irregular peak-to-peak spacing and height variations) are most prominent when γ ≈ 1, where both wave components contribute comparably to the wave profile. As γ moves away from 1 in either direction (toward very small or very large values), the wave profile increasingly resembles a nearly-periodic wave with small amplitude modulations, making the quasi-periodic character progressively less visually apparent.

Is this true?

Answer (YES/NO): YES